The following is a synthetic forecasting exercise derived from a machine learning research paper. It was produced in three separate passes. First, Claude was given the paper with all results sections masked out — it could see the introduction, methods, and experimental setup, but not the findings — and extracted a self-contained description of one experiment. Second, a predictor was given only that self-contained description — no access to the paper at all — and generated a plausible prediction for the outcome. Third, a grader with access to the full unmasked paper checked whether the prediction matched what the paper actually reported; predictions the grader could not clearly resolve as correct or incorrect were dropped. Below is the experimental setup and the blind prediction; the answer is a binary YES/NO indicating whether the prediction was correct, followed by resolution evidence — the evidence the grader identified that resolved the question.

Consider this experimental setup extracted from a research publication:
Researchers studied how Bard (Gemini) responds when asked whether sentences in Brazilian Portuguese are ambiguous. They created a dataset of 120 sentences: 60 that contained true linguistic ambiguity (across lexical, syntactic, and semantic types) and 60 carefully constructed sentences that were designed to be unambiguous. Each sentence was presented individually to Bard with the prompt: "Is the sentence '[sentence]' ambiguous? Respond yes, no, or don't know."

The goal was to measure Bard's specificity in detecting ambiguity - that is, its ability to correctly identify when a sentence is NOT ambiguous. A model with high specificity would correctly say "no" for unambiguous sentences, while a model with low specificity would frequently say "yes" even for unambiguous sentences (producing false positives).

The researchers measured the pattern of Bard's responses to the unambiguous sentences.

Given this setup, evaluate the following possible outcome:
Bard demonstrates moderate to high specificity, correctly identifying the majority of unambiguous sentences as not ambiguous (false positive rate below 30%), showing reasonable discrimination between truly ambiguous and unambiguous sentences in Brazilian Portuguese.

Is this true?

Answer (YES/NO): NO